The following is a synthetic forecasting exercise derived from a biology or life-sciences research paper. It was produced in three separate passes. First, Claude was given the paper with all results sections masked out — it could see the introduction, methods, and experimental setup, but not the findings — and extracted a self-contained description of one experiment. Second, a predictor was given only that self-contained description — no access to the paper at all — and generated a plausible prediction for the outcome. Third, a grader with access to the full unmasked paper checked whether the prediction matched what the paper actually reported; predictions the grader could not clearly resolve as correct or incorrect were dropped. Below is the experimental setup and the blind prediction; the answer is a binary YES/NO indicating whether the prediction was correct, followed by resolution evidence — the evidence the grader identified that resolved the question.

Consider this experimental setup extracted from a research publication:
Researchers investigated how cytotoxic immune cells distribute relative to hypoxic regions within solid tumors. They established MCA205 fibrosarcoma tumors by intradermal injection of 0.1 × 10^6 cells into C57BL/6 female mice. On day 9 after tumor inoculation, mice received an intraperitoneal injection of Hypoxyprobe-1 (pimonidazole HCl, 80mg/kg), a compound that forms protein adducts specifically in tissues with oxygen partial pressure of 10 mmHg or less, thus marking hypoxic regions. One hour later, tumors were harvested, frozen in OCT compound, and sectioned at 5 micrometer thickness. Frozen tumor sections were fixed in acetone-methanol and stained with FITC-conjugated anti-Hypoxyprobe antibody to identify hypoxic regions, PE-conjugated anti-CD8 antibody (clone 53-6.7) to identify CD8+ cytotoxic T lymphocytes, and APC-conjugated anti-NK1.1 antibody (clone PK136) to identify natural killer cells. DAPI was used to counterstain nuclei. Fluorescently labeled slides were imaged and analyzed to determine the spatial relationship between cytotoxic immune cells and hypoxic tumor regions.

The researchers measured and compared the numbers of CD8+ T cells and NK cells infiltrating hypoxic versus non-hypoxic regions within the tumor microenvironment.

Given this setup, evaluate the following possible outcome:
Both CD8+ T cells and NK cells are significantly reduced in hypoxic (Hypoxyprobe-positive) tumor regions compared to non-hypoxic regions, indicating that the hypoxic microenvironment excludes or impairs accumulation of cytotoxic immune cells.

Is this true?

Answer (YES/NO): YES